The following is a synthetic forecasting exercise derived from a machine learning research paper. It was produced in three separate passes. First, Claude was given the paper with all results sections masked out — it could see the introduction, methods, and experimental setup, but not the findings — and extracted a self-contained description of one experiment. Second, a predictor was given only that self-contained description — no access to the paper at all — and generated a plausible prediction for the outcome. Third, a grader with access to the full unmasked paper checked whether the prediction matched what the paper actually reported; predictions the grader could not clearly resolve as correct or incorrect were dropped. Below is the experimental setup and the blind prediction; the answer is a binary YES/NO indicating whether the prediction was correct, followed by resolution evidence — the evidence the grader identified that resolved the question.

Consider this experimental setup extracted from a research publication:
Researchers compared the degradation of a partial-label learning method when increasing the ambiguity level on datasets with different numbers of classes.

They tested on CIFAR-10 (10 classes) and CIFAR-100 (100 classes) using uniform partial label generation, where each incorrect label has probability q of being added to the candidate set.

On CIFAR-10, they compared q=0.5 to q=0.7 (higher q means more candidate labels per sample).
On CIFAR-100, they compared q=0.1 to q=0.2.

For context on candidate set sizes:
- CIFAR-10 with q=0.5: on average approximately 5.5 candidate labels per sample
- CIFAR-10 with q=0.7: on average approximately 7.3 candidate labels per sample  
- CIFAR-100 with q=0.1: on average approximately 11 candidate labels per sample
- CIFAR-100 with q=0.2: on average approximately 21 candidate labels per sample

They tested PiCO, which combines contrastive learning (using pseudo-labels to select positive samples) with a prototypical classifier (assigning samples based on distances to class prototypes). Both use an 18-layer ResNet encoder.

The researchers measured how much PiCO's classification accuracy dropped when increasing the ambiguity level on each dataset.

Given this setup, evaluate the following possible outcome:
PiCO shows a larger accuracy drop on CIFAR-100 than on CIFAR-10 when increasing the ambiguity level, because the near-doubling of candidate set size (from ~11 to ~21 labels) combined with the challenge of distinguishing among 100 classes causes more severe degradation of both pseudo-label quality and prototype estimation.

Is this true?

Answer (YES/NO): YES